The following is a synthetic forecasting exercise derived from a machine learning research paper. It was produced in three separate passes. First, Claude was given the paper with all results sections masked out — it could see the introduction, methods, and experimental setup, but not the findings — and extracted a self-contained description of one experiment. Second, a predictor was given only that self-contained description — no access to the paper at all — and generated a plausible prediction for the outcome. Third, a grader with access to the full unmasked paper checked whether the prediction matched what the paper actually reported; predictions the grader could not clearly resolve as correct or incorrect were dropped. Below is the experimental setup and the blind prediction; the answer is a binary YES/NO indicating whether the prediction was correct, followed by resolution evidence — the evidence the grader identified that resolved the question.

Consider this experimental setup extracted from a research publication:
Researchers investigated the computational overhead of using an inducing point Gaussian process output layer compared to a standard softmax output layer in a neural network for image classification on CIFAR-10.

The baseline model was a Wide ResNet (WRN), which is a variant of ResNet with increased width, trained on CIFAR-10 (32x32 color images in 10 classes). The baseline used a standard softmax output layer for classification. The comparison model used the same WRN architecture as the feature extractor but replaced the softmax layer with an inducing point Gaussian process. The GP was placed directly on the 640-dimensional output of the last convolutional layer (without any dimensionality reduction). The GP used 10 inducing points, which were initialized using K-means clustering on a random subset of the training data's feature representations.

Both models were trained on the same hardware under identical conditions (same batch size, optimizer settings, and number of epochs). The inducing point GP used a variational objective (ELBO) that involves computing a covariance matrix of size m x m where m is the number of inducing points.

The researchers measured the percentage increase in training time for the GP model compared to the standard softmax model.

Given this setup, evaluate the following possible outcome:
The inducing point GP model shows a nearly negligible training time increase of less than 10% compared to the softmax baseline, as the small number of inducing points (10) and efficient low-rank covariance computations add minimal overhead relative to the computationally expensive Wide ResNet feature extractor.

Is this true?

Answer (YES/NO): YES